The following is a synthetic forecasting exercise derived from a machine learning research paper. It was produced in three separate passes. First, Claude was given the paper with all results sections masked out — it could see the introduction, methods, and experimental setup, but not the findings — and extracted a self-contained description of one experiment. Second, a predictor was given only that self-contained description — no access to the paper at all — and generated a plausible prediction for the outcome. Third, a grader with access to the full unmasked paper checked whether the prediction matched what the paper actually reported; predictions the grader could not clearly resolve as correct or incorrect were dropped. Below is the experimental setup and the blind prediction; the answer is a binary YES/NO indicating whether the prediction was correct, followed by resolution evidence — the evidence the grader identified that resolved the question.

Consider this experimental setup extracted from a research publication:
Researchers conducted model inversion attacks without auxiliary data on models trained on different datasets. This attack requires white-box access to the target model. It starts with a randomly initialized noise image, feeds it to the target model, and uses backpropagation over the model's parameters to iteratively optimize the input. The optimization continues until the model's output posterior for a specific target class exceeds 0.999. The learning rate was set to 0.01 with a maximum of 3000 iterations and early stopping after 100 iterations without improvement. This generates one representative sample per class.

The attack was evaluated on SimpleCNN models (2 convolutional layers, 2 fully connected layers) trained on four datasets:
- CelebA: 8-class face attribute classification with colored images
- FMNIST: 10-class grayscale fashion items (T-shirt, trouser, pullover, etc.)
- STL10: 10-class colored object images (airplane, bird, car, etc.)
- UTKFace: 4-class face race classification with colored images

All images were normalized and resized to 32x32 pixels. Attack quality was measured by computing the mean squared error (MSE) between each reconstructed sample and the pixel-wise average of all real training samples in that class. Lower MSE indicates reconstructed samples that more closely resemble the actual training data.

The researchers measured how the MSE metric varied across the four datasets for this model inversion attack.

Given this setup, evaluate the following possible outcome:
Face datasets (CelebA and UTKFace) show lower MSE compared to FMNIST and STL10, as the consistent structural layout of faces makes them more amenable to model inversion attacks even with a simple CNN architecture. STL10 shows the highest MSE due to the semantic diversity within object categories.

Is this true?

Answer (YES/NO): NO